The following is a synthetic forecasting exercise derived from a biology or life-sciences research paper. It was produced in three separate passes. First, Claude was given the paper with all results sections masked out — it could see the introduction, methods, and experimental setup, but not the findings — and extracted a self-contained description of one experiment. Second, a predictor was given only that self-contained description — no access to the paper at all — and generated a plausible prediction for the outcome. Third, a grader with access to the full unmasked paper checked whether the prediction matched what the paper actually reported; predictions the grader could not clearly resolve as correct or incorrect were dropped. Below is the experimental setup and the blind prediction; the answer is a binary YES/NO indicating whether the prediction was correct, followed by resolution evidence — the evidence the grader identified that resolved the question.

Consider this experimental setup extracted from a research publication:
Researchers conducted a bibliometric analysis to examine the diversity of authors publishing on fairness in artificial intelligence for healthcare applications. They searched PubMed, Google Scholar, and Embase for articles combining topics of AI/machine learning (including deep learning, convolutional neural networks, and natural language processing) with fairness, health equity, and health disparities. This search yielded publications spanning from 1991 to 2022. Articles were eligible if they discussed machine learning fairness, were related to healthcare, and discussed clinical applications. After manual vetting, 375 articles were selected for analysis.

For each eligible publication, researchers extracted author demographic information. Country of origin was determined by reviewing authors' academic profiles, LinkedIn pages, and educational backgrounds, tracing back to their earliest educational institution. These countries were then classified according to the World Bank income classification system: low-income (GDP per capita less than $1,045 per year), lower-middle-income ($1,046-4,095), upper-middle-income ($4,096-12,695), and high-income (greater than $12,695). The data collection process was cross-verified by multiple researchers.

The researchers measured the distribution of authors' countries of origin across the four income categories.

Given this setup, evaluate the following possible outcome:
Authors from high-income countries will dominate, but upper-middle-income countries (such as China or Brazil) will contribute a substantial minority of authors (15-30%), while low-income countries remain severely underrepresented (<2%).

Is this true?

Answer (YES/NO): NO